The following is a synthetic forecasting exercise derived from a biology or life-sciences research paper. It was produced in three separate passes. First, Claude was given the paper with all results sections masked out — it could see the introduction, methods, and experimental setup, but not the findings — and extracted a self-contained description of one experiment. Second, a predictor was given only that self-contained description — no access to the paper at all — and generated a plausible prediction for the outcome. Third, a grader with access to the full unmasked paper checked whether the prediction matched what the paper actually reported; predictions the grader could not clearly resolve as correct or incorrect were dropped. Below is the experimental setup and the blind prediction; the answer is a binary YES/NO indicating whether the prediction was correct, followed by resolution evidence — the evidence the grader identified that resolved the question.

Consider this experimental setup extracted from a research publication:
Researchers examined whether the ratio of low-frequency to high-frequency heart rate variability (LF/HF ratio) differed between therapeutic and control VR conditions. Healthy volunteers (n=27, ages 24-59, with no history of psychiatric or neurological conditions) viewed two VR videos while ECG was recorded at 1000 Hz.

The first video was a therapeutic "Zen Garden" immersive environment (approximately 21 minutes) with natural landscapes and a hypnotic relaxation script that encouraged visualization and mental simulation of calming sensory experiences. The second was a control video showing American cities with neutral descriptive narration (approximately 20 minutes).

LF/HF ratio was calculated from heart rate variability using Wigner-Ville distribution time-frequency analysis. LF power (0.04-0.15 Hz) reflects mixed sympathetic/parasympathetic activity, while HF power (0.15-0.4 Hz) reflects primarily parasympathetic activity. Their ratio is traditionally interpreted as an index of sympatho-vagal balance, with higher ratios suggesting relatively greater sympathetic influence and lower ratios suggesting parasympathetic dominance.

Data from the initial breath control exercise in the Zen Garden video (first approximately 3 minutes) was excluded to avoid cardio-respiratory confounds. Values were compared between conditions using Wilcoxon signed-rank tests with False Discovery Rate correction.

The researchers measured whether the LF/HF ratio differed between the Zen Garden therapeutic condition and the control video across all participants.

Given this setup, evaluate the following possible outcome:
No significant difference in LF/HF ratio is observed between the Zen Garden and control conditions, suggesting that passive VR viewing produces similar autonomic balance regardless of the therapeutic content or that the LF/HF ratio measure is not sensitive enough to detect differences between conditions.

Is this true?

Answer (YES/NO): NO